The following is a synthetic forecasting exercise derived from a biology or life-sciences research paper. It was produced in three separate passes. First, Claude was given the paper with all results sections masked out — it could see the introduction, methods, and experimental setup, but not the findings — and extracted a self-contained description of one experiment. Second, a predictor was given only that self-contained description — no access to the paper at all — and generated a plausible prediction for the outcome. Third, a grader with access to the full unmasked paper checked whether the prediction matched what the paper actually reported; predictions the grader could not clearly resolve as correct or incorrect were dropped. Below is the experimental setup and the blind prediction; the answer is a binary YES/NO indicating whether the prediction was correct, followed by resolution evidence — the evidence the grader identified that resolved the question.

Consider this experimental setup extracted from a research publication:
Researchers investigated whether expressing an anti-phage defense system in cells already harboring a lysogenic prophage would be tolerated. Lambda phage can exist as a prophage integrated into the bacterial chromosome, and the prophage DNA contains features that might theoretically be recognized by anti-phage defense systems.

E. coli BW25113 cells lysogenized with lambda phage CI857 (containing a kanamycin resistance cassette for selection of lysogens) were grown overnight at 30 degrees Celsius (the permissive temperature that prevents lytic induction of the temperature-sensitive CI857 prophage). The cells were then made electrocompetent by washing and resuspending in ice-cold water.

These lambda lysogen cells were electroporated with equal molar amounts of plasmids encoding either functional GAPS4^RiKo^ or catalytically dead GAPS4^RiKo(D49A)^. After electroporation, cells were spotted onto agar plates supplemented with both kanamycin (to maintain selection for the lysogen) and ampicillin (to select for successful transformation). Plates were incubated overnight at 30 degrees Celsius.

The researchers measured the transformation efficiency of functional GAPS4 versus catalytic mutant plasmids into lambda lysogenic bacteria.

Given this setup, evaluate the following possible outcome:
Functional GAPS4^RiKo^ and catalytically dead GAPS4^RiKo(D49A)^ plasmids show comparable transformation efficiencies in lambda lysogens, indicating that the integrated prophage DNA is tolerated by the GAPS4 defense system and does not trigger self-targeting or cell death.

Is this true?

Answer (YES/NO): YES